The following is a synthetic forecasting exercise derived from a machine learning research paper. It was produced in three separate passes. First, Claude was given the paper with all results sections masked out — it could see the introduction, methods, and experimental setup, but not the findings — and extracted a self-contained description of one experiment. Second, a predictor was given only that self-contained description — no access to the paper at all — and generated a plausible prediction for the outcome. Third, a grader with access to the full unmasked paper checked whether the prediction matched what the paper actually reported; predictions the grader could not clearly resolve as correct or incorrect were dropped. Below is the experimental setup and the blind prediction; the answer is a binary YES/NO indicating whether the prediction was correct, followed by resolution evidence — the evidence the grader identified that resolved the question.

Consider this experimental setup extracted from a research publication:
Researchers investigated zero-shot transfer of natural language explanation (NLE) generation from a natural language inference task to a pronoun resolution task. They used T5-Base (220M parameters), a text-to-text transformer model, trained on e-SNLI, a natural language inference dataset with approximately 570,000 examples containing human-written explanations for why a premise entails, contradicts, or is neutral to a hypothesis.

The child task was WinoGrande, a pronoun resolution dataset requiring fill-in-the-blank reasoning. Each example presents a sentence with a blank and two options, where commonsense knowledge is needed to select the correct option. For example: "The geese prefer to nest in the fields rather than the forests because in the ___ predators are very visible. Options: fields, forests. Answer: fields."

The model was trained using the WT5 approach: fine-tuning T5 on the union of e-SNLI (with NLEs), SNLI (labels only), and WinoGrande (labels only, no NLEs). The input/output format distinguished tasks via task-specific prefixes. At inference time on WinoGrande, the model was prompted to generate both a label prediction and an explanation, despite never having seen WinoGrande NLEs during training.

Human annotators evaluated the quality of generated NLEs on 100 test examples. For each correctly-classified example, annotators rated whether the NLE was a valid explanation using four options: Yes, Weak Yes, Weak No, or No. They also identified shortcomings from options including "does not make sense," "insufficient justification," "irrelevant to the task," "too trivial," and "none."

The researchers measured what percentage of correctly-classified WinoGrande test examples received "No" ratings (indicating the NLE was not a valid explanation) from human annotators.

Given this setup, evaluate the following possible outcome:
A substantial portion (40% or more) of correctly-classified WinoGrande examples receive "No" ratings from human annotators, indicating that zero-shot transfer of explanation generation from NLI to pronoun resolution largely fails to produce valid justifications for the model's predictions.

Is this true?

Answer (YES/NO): YES